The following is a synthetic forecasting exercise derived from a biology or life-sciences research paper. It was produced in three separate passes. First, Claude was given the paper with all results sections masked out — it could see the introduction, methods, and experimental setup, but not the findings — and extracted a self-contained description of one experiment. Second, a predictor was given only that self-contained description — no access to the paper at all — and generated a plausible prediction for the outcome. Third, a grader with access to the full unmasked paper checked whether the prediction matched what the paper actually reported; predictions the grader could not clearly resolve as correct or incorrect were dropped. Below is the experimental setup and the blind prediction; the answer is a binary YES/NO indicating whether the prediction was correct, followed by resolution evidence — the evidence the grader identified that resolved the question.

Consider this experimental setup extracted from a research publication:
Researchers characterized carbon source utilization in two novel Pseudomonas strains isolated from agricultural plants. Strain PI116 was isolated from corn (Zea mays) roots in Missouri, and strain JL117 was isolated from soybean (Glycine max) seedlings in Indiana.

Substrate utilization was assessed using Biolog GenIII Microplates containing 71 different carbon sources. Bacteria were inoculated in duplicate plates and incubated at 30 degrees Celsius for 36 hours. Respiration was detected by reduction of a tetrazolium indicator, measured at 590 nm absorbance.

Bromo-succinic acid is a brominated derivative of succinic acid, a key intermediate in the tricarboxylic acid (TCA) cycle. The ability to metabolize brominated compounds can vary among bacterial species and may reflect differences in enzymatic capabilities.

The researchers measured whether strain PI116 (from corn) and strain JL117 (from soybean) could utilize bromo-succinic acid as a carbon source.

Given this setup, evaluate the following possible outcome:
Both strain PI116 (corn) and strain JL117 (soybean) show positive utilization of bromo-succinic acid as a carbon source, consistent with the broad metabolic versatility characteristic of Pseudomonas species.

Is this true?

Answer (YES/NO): NO